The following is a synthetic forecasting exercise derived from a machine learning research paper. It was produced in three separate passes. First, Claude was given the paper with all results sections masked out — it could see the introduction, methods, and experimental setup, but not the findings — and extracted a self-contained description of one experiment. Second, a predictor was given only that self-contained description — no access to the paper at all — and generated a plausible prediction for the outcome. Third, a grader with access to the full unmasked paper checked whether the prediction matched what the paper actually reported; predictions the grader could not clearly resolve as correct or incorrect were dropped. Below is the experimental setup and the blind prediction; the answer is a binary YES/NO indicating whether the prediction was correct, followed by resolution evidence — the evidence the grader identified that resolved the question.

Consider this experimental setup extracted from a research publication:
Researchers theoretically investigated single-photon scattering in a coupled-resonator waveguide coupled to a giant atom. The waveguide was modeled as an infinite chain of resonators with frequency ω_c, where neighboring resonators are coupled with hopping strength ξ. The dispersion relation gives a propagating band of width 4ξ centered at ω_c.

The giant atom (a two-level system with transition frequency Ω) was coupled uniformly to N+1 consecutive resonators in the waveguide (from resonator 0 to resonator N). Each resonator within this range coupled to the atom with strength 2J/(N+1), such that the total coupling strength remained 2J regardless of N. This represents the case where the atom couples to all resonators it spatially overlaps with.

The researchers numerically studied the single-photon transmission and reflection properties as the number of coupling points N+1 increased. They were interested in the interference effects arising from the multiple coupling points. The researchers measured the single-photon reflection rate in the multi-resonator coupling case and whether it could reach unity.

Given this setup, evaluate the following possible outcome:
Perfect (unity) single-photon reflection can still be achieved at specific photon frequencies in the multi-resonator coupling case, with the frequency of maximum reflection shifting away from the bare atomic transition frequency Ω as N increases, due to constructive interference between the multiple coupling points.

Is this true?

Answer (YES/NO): NO